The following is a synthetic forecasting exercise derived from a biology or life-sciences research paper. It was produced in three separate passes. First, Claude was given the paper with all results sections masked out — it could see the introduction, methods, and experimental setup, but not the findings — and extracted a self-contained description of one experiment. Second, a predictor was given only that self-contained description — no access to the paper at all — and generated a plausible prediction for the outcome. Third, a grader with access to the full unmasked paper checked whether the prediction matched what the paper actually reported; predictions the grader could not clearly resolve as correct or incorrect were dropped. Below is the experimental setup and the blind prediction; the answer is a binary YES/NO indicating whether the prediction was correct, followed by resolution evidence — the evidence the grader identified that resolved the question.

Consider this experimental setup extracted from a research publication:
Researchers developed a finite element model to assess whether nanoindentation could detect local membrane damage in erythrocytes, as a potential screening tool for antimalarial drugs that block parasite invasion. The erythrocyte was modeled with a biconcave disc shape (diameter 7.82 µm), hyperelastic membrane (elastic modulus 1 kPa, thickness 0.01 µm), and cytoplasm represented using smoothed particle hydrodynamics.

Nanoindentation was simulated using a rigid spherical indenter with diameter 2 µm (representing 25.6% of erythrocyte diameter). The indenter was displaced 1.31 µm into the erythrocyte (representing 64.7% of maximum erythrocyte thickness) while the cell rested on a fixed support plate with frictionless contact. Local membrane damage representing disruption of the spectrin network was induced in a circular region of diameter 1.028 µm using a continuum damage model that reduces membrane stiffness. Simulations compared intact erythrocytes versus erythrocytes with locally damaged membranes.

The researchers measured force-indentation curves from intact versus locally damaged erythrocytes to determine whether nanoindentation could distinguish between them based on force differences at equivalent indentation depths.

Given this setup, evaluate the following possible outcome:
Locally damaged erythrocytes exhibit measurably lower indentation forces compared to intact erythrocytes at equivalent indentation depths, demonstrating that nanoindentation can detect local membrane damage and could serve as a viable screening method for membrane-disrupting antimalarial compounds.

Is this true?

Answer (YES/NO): NO